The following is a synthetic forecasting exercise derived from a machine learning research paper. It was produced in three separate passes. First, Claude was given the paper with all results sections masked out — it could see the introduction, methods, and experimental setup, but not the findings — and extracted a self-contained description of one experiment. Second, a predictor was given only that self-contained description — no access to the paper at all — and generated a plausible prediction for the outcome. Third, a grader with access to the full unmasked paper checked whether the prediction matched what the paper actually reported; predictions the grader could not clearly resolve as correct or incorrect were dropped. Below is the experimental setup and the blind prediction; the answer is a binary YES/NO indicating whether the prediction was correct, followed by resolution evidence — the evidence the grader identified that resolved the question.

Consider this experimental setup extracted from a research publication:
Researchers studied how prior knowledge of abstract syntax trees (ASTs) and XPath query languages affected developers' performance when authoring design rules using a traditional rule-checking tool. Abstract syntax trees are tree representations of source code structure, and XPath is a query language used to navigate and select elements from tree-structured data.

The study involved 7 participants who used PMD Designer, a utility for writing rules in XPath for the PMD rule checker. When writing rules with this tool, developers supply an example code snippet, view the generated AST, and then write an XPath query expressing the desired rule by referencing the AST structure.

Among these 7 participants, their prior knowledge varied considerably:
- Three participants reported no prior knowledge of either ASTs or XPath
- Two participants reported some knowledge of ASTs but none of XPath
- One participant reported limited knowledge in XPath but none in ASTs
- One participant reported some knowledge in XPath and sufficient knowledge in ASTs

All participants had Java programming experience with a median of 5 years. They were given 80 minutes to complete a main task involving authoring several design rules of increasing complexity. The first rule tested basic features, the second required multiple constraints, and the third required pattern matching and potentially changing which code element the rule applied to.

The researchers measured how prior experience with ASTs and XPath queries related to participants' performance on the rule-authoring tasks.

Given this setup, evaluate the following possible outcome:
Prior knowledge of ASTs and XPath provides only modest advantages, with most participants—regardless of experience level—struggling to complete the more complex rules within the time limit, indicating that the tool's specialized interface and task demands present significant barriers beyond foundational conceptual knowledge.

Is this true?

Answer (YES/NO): YES